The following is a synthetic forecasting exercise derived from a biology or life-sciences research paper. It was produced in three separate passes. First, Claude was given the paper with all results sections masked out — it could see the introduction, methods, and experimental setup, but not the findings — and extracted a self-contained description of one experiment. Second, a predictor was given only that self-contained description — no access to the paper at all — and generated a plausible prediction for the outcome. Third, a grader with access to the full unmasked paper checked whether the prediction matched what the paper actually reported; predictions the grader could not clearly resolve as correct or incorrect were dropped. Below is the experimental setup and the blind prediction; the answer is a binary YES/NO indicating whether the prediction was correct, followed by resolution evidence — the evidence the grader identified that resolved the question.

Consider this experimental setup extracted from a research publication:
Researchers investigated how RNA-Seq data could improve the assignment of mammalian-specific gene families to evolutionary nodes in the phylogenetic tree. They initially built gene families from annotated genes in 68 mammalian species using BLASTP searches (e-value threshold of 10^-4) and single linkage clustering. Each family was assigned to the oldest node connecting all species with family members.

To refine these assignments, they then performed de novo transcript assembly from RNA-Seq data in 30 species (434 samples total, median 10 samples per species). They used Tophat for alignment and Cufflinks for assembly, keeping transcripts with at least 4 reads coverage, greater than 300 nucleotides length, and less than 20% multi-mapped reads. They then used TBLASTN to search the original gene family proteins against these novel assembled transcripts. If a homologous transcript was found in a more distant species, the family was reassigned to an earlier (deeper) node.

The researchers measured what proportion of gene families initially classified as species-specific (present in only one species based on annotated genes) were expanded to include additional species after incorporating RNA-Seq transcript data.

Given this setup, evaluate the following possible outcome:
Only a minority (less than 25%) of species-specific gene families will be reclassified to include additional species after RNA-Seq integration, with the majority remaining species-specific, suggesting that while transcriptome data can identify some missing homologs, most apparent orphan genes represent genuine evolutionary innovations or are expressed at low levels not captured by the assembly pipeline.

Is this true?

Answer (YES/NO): YES